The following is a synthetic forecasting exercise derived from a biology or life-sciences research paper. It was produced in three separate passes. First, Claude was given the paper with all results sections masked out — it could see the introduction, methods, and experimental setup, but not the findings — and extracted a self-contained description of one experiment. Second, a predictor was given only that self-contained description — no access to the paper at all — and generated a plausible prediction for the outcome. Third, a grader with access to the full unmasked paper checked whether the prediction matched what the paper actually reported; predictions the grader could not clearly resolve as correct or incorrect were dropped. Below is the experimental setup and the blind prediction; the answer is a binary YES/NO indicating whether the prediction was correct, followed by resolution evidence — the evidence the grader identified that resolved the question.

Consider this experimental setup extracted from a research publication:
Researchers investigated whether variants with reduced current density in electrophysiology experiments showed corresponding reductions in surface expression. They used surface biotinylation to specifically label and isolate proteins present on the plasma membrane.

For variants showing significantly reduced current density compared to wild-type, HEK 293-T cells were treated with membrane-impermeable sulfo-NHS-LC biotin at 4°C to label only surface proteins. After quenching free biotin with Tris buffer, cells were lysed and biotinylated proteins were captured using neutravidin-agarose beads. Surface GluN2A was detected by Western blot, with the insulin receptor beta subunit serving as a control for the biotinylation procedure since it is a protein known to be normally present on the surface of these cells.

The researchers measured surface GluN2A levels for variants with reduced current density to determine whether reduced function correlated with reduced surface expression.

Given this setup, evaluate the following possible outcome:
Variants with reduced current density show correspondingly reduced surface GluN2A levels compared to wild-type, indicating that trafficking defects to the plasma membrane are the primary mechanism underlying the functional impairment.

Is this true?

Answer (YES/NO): NO